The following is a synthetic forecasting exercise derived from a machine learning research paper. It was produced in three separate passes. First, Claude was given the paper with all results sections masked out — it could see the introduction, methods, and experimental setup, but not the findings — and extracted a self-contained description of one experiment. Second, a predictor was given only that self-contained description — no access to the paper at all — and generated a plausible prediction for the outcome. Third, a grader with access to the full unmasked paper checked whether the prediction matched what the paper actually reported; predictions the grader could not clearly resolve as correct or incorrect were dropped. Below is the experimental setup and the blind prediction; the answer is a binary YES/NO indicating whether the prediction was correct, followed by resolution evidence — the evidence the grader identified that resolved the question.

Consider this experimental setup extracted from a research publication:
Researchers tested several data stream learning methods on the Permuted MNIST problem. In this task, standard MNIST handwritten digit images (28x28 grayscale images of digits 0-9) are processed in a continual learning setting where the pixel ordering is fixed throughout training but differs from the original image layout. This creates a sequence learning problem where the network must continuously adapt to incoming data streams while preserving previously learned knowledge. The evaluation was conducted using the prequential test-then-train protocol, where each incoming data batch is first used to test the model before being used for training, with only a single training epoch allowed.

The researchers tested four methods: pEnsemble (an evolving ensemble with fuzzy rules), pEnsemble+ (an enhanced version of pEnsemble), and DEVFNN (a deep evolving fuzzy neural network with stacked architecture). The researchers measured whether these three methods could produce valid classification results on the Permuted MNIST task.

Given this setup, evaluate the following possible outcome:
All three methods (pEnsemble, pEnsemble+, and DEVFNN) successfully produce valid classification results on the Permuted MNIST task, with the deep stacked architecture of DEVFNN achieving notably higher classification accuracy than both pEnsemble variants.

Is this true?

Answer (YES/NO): NO